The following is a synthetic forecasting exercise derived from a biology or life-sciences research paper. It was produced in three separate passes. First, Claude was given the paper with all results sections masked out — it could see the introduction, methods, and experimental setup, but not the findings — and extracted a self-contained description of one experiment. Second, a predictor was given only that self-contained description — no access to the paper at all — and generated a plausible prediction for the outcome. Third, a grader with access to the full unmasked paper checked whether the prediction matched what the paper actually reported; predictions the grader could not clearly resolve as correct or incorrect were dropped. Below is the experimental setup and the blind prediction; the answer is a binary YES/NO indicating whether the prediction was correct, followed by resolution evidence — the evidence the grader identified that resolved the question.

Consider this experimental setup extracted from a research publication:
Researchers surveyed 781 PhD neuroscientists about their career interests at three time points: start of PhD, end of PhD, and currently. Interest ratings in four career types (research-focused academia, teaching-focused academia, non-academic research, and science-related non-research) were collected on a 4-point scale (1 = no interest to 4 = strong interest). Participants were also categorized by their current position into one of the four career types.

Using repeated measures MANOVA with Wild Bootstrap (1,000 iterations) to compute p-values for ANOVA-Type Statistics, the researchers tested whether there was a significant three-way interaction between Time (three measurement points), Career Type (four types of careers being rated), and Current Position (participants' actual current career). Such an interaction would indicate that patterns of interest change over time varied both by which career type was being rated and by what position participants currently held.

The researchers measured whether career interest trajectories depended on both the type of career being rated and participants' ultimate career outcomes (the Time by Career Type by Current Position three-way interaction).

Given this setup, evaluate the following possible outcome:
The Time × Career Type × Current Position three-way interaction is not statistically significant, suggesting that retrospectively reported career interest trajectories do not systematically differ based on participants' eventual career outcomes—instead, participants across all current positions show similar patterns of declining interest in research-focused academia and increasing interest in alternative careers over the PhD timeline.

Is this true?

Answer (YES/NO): NO